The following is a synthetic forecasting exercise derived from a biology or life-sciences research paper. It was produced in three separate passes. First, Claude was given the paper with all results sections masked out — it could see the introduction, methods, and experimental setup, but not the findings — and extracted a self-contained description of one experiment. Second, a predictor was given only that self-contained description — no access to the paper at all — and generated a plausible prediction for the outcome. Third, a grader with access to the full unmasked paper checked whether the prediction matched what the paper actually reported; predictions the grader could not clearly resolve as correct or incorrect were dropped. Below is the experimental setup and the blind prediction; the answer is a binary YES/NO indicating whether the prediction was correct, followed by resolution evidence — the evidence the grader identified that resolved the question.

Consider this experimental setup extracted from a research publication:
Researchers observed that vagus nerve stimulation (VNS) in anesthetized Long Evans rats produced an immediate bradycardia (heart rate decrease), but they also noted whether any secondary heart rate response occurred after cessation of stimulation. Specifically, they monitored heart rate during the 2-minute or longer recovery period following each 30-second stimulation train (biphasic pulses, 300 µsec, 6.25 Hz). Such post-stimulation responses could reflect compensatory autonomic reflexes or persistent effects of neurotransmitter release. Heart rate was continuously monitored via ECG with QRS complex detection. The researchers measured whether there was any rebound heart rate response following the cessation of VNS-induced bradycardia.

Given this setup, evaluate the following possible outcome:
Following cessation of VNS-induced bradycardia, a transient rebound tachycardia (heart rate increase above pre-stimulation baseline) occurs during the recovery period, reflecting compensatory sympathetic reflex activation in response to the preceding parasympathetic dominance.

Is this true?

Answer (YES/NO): YES